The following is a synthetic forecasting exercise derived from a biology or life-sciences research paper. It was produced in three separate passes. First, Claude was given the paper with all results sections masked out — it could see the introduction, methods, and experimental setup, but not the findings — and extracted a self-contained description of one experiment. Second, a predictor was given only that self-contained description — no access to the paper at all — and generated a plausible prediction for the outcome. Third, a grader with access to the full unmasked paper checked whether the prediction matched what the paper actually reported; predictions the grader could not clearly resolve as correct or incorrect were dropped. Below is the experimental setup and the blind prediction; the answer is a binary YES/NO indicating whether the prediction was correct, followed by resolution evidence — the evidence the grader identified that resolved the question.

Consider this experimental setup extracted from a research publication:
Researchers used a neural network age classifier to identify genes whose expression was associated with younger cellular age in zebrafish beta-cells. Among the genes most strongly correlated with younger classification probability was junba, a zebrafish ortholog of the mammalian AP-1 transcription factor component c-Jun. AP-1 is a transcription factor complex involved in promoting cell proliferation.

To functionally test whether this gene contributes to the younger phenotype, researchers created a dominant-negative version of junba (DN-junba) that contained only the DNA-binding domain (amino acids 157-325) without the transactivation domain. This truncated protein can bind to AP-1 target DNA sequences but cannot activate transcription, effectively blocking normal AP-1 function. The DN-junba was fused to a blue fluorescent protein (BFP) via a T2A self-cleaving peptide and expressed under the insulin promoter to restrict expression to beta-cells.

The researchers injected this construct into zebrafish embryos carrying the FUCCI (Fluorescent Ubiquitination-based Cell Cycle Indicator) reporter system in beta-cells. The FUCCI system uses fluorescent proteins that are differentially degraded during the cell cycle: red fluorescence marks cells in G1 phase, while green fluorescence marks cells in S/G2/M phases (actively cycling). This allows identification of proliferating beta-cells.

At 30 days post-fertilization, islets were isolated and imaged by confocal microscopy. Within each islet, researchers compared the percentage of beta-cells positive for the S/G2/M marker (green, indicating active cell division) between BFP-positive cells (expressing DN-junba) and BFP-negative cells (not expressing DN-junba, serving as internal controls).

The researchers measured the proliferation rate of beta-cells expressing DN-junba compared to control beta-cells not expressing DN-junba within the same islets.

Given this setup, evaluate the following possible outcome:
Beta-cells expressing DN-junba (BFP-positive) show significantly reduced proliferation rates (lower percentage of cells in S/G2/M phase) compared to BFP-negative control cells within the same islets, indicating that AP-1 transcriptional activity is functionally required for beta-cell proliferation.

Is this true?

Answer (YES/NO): YES